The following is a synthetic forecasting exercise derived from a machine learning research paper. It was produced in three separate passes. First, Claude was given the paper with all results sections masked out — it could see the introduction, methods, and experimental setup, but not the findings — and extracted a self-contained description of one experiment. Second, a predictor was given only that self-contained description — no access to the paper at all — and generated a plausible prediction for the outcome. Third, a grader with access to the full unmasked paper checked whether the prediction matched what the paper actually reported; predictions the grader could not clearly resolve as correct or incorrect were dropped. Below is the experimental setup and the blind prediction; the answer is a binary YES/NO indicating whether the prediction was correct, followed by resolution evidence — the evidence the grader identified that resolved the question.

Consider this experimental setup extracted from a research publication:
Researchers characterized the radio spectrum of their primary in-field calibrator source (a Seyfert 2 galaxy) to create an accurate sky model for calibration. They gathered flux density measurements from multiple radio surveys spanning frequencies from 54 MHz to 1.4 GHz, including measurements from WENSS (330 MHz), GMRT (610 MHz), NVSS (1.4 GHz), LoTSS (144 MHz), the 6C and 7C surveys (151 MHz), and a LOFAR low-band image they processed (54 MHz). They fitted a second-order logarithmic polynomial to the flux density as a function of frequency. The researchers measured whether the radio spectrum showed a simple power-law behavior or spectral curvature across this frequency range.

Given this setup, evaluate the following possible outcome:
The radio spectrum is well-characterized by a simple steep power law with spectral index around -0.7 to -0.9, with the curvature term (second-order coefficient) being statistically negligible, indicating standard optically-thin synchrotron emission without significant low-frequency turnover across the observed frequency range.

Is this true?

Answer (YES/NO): NO